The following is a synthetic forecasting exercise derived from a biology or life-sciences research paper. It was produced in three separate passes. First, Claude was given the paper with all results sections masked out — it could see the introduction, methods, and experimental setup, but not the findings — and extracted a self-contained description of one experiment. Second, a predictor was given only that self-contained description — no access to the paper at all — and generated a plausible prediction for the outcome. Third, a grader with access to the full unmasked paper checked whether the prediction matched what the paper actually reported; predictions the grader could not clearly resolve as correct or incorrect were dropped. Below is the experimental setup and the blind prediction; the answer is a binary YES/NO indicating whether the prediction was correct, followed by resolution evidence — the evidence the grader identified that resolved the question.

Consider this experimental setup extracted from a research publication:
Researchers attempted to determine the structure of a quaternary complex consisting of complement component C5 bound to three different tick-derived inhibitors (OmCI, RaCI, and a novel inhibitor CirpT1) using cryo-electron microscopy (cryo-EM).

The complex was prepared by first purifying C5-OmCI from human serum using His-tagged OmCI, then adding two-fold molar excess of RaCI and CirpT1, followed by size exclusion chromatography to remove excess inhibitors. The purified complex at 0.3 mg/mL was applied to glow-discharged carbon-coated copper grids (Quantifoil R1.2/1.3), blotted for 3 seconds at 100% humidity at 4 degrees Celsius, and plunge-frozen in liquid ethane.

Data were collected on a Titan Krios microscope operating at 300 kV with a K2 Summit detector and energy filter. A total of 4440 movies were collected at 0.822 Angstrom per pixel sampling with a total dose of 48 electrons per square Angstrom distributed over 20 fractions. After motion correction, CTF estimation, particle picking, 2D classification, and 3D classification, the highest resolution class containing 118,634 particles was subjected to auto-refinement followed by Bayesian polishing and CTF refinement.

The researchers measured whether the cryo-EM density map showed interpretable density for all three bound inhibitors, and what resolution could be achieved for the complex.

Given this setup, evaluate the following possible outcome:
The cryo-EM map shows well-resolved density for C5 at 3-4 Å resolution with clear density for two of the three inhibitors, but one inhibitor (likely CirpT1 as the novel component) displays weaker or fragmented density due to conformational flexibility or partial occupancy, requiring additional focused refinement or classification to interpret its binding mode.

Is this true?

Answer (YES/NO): YES